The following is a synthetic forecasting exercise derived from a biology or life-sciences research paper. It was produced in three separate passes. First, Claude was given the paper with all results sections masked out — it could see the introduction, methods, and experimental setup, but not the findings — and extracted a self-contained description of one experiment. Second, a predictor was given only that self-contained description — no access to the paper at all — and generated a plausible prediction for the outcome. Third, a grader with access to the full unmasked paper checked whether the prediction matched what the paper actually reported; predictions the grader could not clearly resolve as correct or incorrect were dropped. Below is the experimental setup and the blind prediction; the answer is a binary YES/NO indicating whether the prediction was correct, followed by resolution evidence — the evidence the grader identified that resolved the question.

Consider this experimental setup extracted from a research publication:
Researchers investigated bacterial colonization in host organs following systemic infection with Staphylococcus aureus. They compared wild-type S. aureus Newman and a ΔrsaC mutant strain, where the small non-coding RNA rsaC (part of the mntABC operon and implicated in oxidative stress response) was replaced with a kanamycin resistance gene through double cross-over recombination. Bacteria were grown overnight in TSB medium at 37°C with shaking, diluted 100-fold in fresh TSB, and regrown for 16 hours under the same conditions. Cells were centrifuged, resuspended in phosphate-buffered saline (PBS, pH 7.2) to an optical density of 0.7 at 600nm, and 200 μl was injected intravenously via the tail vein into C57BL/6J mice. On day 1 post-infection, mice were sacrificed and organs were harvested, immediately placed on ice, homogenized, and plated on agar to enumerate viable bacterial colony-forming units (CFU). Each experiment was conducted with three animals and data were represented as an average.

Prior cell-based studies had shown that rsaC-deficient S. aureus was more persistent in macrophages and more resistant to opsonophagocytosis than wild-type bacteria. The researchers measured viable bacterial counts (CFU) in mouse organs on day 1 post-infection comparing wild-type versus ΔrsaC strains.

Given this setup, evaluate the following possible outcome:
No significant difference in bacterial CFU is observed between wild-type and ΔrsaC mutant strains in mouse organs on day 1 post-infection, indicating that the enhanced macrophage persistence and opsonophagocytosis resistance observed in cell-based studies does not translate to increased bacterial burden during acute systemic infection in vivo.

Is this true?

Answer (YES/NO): NO